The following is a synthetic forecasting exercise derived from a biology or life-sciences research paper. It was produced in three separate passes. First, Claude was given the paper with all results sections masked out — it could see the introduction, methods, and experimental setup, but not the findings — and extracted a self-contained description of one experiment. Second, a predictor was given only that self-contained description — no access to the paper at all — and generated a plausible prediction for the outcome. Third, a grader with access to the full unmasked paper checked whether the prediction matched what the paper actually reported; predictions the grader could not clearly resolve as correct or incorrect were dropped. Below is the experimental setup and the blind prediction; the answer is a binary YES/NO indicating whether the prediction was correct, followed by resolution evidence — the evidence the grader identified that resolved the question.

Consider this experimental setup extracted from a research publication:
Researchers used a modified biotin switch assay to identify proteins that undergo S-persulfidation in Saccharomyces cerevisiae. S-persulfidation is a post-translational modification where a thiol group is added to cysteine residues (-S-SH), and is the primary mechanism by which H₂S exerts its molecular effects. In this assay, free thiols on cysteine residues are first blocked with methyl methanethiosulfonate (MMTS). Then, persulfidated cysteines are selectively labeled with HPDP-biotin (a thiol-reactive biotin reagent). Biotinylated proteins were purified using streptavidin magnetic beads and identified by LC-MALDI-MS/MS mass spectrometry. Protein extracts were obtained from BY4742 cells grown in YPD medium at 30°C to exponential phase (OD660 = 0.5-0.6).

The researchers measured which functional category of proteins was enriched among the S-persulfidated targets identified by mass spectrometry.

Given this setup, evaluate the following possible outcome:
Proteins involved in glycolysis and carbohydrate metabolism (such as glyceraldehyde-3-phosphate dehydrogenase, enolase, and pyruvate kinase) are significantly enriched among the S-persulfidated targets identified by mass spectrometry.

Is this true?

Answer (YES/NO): YES